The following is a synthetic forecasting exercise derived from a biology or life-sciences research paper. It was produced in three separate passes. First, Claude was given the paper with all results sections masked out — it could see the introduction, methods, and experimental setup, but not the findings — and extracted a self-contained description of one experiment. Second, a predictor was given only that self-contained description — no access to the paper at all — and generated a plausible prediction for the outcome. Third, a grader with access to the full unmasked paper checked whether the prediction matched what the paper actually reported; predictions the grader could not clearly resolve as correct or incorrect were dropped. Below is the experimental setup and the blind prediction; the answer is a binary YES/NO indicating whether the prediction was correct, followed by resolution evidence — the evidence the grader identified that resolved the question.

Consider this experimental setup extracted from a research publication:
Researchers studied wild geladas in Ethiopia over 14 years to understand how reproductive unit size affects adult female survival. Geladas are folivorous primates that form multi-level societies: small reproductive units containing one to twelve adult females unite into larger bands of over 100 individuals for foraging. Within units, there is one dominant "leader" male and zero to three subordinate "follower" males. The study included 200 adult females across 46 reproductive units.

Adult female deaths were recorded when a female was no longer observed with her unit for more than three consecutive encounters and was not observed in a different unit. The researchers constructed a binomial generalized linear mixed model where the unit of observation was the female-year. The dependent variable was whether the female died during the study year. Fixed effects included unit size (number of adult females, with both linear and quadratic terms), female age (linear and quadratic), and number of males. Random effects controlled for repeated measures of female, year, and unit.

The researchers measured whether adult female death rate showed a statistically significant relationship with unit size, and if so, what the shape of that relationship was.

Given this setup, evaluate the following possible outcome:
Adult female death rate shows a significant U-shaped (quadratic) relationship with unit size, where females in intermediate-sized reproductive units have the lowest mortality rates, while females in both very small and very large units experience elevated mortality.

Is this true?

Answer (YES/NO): NO